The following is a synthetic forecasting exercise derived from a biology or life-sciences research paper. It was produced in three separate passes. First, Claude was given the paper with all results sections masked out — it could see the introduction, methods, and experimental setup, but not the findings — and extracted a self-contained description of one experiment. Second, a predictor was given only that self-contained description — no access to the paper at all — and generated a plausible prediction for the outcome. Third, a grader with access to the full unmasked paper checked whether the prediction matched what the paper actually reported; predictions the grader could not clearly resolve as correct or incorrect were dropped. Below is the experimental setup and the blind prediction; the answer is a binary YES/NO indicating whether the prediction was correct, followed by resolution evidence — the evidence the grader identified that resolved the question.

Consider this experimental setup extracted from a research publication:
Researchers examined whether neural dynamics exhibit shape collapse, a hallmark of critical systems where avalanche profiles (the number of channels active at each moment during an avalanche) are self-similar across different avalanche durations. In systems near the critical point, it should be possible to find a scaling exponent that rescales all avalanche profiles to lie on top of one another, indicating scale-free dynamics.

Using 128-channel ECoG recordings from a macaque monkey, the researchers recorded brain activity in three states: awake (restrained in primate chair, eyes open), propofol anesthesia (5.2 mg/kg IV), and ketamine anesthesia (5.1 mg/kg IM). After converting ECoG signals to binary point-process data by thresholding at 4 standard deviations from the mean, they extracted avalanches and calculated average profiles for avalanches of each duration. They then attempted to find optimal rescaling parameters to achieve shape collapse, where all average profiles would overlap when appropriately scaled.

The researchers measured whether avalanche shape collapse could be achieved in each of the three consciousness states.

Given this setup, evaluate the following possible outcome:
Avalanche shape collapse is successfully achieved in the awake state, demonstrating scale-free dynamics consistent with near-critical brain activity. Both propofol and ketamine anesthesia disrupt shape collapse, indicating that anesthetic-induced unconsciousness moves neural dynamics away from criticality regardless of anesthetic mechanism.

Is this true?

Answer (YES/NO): NO